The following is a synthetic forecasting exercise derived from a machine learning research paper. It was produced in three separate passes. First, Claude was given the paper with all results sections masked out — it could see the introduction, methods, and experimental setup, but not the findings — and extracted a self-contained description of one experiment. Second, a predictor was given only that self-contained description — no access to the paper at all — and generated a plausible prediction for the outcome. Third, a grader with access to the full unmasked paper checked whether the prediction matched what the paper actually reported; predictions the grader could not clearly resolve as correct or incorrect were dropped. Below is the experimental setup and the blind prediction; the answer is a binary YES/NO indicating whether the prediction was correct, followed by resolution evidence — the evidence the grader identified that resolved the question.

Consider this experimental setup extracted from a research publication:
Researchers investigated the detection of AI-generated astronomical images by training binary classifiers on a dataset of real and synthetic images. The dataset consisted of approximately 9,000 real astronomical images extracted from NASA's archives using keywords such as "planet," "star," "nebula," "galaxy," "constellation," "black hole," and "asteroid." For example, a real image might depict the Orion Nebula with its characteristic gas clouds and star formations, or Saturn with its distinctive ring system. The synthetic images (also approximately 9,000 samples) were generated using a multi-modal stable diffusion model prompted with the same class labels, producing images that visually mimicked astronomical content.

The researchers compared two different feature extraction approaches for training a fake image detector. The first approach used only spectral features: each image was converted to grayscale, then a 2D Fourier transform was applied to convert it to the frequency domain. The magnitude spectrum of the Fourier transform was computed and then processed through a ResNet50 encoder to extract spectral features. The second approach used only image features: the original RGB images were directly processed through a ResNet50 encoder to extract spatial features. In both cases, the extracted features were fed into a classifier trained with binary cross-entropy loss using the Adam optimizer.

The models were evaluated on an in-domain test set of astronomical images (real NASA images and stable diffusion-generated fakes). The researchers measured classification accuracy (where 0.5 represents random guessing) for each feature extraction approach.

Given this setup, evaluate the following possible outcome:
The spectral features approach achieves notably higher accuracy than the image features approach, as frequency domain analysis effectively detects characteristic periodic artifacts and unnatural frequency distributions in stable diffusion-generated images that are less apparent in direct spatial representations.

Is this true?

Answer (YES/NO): NO